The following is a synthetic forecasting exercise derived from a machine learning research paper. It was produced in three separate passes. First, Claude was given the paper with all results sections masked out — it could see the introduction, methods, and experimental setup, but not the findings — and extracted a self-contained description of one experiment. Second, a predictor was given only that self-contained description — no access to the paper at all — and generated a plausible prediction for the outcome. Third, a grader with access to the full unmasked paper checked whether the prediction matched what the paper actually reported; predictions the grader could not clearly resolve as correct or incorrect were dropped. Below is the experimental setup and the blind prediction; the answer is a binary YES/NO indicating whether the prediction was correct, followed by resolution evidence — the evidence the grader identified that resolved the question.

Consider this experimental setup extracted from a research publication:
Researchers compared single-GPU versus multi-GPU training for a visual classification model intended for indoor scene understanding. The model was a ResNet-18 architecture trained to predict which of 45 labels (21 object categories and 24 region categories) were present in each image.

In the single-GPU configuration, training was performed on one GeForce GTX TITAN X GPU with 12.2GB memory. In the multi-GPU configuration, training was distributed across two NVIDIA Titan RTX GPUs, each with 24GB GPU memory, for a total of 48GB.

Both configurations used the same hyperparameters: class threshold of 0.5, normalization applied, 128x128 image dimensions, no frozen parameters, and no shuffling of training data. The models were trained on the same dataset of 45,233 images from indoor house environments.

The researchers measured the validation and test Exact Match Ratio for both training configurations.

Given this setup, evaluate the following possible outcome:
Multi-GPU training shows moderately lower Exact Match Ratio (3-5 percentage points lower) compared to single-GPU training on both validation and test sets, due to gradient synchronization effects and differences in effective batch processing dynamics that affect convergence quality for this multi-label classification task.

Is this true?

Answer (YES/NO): NO